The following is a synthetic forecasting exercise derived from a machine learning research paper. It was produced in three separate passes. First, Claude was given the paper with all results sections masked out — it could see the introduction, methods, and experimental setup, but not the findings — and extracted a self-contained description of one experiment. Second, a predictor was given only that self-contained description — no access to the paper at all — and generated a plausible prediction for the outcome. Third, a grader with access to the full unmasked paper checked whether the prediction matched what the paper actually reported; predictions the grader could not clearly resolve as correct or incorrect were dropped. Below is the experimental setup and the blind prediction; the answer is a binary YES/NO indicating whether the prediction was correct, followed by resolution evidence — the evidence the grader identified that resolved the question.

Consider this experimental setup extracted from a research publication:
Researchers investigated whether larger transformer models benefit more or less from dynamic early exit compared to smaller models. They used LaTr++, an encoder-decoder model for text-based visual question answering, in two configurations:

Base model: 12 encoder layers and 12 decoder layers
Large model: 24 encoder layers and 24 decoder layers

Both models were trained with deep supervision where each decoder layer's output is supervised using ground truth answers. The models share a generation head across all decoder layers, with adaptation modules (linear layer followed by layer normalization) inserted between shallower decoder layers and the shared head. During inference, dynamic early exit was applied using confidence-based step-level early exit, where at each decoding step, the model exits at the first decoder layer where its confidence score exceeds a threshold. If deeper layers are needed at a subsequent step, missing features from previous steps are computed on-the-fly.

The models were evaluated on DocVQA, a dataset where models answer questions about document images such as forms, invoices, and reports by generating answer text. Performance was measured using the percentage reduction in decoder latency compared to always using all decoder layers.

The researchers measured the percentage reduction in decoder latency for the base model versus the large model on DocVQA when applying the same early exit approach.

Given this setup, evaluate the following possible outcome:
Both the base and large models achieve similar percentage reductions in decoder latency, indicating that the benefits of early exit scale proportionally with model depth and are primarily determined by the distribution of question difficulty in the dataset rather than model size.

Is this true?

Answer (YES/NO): NO